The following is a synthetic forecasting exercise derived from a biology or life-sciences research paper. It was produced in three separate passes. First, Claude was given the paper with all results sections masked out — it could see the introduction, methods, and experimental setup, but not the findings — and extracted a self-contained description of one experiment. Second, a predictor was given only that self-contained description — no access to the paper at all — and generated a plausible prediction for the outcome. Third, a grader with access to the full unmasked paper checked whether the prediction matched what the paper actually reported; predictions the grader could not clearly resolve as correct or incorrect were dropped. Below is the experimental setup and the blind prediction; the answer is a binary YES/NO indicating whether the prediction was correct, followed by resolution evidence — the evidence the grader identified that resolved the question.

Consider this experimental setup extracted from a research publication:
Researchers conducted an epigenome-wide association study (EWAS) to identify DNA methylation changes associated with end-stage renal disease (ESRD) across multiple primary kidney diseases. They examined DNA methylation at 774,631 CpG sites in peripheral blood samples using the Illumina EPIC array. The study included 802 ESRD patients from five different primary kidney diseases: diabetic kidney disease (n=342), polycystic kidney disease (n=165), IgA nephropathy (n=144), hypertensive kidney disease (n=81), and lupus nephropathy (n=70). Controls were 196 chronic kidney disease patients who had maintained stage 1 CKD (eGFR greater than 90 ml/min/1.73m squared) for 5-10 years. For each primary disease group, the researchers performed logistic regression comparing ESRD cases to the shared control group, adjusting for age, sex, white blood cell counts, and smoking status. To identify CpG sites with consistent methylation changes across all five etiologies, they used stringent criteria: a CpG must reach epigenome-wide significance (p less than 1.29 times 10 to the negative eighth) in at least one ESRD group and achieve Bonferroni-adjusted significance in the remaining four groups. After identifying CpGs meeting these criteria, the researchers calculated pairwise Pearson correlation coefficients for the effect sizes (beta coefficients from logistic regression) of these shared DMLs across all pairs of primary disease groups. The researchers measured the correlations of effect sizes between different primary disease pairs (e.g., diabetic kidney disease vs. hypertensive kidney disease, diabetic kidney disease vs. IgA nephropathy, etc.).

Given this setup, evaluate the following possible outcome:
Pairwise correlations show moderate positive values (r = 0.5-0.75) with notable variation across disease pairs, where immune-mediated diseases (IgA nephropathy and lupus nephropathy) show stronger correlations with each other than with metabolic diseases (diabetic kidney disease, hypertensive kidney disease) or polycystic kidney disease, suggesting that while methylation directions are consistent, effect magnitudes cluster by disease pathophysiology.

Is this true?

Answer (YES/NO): NO